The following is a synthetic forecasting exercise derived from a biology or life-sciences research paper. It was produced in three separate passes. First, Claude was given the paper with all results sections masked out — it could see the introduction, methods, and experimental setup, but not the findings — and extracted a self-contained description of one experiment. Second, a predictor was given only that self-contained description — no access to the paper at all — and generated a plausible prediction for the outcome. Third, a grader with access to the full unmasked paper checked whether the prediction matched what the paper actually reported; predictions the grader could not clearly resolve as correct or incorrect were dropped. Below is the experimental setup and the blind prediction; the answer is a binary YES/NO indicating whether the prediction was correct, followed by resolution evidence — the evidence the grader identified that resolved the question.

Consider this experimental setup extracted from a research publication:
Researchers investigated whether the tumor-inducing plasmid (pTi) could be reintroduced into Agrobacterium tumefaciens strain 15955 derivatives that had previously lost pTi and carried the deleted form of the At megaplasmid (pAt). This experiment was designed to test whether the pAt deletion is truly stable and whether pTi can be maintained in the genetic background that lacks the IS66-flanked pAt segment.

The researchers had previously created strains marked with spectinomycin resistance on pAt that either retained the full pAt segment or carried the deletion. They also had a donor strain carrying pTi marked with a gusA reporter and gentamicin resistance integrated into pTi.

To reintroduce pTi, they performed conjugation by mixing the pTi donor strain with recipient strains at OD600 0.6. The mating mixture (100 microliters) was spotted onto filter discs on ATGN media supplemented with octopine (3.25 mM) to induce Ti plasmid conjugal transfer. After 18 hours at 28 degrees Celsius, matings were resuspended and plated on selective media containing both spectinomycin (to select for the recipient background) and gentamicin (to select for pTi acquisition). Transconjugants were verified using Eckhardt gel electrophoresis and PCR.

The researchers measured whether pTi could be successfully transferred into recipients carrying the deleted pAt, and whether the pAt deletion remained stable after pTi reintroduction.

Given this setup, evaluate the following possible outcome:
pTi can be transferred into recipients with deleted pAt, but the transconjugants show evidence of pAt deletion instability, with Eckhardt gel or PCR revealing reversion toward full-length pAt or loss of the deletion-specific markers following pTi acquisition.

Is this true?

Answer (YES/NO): NO